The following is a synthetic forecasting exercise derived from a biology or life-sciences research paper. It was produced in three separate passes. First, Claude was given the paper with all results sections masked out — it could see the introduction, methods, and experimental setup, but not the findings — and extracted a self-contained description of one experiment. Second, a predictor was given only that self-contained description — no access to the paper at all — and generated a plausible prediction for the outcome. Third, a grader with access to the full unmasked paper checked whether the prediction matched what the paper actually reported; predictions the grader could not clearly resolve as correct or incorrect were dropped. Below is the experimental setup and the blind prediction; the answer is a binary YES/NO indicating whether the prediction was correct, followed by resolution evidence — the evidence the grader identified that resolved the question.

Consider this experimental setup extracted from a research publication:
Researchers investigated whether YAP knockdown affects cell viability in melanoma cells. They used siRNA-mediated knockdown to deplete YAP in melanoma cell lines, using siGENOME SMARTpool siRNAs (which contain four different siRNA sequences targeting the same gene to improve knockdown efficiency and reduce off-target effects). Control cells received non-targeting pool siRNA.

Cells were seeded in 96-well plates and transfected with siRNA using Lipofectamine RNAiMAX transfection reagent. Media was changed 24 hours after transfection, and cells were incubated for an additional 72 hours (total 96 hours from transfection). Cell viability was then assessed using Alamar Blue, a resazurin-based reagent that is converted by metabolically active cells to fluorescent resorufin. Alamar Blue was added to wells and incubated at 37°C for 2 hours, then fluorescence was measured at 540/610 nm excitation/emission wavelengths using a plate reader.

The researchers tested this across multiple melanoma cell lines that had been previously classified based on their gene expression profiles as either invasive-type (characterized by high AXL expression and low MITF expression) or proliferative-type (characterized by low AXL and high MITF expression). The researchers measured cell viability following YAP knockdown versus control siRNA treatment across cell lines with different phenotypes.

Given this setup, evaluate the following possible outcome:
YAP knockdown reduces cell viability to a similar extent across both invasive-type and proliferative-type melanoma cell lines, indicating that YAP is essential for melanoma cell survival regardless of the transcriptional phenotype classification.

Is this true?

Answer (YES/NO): NO